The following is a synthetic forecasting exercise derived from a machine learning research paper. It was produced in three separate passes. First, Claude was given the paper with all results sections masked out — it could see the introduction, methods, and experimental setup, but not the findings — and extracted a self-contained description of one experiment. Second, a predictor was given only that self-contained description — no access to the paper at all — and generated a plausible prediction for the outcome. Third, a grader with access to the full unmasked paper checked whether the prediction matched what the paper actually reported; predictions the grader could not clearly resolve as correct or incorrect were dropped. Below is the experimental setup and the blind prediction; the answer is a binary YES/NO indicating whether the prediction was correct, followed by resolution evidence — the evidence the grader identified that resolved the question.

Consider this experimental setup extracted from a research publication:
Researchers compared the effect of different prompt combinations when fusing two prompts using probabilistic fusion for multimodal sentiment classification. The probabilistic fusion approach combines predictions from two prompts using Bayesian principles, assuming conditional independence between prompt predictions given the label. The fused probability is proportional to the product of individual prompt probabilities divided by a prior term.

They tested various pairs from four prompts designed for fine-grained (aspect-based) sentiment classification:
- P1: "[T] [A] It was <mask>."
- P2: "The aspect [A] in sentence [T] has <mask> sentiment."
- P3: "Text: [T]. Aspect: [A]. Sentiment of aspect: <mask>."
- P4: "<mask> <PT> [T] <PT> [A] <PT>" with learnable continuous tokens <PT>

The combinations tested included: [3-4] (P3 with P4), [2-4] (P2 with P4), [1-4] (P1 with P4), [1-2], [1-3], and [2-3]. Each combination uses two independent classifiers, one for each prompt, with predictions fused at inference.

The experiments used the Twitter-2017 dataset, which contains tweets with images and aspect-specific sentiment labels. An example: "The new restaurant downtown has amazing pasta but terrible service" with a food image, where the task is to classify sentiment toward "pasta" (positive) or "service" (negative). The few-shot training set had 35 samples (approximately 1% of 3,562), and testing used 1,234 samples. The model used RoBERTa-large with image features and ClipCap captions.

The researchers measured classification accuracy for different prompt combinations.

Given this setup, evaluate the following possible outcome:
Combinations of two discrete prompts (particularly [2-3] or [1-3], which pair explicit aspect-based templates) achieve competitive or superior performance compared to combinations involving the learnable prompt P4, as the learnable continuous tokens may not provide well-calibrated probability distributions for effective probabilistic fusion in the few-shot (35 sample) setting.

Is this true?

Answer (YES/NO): NO